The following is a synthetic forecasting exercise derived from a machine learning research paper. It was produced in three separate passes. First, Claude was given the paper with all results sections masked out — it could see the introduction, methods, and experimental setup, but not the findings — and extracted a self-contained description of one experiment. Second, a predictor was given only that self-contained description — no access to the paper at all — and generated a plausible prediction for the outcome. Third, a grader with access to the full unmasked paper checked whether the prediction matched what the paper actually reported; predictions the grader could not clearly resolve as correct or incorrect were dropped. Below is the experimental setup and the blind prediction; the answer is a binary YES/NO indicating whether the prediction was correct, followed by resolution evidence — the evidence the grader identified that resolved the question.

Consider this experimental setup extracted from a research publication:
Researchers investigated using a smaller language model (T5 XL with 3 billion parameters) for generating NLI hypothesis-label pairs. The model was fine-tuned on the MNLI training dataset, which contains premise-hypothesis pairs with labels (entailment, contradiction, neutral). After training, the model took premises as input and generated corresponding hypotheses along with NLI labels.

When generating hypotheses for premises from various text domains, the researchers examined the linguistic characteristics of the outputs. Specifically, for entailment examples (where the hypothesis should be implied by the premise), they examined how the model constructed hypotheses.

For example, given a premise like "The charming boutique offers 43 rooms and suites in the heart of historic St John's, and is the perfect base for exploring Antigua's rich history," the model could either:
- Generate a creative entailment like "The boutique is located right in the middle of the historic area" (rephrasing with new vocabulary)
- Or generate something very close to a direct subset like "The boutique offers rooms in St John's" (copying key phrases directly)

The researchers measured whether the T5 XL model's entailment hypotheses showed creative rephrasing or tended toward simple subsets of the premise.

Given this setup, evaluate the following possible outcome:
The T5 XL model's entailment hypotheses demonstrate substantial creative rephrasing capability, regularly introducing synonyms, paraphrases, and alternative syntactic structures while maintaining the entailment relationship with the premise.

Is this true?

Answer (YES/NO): NO